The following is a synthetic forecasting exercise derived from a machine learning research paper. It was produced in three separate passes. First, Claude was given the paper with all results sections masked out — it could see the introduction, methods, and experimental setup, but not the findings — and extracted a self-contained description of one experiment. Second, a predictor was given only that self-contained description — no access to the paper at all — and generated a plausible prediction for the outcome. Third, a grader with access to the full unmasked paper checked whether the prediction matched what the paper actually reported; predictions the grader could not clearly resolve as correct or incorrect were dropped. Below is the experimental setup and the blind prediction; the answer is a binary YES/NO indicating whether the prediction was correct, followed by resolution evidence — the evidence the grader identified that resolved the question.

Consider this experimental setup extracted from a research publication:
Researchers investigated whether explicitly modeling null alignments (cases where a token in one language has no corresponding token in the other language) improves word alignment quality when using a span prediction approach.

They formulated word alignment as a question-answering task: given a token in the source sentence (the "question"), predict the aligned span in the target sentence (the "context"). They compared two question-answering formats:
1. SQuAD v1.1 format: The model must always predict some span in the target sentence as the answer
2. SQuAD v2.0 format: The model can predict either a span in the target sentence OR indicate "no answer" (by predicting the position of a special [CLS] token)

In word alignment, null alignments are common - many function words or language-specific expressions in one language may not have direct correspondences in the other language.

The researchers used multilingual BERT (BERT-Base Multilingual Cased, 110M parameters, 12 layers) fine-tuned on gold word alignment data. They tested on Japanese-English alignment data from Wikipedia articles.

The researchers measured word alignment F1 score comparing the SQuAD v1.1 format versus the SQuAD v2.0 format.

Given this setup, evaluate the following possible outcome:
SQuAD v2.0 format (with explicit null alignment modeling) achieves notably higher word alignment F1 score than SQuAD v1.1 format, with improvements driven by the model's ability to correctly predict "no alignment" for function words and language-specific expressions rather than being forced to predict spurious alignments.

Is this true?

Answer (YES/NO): YES